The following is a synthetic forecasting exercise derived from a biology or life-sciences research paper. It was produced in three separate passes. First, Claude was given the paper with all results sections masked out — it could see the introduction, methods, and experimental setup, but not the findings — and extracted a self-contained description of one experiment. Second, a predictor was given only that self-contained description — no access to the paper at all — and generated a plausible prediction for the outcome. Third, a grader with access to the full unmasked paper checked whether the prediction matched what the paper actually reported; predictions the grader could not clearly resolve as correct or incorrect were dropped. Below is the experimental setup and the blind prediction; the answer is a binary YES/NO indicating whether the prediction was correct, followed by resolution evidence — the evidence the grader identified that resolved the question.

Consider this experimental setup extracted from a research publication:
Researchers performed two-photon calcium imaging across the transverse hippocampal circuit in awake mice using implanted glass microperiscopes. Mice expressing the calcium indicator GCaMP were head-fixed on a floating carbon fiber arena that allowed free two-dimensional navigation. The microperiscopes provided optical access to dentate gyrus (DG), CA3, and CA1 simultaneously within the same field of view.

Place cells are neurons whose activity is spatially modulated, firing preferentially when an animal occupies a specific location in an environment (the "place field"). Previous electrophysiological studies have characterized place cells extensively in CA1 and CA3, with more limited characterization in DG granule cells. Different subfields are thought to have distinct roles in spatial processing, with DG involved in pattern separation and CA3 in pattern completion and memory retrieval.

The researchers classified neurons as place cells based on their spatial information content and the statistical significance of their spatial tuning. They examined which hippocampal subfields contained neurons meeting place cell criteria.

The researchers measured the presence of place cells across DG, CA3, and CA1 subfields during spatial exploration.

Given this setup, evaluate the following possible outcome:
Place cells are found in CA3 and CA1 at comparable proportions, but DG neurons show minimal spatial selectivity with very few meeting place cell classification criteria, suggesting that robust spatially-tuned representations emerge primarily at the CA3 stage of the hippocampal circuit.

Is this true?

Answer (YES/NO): NO